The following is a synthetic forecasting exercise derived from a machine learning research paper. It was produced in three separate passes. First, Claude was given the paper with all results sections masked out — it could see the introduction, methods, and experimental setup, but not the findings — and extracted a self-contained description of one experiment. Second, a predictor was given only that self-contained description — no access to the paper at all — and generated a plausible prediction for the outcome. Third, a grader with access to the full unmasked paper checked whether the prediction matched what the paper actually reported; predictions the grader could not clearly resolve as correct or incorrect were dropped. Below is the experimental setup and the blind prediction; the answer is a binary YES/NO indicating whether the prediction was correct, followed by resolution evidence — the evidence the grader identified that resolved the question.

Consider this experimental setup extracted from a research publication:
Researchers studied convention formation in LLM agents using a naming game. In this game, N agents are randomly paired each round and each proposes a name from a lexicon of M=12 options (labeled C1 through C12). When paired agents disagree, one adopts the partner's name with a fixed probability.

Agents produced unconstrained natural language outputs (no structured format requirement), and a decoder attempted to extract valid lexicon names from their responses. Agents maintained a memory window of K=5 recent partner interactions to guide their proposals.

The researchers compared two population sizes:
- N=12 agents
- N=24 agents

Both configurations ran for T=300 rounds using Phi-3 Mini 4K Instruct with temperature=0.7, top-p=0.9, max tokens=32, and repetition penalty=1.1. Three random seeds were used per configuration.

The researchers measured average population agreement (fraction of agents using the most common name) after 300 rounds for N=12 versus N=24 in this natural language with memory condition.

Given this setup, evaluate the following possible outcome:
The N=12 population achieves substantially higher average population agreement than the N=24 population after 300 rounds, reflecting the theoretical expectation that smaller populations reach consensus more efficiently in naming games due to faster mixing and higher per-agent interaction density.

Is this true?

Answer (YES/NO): NO